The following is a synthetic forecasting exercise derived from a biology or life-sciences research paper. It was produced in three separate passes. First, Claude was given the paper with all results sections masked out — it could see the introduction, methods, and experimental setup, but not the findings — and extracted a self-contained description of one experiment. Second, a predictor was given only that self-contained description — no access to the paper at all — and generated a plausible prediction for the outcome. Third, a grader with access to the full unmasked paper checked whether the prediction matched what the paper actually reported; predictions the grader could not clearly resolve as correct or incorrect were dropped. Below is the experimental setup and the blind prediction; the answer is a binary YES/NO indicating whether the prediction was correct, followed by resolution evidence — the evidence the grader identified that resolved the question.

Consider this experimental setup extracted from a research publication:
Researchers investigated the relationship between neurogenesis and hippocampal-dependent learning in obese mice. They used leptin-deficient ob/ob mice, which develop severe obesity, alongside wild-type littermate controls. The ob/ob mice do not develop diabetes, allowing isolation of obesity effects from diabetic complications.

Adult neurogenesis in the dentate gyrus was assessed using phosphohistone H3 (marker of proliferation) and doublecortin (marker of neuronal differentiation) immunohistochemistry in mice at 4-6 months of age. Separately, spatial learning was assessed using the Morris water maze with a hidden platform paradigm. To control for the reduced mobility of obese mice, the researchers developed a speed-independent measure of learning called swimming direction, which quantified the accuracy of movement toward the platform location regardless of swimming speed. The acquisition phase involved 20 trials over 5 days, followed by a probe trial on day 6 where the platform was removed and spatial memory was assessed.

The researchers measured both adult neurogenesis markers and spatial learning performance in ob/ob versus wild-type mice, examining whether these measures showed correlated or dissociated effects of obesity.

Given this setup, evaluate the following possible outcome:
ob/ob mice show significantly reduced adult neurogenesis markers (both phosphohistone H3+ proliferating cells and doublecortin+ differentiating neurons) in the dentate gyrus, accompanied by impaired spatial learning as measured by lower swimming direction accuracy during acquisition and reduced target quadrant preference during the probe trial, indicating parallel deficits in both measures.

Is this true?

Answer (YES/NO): NO